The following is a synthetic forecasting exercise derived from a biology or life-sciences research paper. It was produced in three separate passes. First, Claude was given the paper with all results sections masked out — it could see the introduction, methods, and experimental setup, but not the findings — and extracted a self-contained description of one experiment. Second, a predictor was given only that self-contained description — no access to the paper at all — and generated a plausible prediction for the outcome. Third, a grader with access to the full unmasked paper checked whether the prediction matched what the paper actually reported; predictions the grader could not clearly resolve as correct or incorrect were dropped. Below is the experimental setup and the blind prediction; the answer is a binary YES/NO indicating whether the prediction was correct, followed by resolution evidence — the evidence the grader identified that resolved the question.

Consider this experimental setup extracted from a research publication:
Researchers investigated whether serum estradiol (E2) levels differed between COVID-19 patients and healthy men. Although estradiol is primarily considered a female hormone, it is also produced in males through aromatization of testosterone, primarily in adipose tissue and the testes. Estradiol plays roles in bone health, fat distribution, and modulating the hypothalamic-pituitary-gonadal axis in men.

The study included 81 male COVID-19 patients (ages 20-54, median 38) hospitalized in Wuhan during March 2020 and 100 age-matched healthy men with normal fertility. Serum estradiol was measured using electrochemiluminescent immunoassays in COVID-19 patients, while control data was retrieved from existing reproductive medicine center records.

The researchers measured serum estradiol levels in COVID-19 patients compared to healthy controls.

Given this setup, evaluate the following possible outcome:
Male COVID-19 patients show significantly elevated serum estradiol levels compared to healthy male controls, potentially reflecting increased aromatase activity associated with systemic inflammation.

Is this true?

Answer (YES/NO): NO